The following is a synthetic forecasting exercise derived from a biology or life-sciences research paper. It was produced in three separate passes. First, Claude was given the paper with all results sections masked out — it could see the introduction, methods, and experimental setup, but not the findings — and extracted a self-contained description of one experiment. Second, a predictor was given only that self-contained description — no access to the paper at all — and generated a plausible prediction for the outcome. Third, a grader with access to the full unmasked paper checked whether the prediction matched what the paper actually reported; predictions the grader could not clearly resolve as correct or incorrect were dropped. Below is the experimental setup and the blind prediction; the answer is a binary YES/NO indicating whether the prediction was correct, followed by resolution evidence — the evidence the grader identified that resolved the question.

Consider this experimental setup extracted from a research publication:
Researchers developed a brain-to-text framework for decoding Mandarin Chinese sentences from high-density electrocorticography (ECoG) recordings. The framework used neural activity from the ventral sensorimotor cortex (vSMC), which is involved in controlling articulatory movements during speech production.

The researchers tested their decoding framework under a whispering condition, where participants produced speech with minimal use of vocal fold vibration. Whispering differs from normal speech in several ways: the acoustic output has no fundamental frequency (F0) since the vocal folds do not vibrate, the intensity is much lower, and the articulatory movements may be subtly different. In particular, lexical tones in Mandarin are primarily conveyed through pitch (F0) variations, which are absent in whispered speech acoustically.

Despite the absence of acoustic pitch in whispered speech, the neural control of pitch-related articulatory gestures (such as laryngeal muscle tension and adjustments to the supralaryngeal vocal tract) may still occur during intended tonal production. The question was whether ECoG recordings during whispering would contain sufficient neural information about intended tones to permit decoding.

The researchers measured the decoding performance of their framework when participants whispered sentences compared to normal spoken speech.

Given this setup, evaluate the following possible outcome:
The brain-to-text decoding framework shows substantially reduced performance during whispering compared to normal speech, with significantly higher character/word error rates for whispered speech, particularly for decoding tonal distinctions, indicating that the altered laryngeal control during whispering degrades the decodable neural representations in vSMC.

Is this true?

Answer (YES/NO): NO